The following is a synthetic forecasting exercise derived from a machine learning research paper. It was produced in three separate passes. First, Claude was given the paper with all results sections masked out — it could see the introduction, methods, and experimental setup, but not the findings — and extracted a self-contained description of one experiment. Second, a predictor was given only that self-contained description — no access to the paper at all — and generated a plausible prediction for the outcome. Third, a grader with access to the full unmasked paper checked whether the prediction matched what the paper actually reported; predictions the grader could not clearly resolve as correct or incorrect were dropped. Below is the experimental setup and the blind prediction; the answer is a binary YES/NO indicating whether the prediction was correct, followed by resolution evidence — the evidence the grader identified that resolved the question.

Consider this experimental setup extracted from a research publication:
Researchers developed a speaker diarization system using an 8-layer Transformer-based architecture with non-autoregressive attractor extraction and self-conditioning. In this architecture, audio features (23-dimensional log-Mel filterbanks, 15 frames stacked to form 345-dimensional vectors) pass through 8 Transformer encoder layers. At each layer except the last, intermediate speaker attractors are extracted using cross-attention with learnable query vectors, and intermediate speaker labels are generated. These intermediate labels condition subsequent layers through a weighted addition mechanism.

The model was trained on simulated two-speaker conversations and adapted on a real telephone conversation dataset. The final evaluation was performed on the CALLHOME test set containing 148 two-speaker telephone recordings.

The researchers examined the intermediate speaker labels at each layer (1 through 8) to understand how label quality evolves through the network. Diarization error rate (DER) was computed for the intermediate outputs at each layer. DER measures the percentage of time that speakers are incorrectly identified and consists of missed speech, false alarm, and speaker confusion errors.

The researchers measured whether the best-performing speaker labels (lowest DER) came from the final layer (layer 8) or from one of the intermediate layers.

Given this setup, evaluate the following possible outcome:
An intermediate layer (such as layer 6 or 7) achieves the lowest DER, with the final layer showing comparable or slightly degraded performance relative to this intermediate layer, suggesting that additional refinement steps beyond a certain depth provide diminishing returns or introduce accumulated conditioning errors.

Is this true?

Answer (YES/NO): YES